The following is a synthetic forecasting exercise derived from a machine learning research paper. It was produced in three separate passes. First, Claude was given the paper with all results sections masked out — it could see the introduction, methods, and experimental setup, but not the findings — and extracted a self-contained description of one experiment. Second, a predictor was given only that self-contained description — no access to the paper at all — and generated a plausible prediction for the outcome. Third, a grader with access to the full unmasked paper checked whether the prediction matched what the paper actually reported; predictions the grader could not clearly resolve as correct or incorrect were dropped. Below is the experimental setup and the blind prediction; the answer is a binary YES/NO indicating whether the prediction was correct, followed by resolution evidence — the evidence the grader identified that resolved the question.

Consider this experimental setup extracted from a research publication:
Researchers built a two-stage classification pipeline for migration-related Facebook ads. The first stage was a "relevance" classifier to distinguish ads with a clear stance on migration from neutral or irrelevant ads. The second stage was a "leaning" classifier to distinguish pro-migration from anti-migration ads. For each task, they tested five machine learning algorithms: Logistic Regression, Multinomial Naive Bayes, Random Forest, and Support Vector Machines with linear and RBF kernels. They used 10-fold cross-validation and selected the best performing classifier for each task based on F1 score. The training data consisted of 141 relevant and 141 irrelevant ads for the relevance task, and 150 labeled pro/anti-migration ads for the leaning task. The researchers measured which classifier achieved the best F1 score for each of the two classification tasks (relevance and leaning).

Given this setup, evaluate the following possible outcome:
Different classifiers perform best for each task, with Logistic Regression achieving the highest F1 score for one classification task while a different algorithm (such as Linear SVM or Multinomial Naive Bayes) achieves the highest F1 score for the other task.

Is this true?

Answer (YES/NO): NO